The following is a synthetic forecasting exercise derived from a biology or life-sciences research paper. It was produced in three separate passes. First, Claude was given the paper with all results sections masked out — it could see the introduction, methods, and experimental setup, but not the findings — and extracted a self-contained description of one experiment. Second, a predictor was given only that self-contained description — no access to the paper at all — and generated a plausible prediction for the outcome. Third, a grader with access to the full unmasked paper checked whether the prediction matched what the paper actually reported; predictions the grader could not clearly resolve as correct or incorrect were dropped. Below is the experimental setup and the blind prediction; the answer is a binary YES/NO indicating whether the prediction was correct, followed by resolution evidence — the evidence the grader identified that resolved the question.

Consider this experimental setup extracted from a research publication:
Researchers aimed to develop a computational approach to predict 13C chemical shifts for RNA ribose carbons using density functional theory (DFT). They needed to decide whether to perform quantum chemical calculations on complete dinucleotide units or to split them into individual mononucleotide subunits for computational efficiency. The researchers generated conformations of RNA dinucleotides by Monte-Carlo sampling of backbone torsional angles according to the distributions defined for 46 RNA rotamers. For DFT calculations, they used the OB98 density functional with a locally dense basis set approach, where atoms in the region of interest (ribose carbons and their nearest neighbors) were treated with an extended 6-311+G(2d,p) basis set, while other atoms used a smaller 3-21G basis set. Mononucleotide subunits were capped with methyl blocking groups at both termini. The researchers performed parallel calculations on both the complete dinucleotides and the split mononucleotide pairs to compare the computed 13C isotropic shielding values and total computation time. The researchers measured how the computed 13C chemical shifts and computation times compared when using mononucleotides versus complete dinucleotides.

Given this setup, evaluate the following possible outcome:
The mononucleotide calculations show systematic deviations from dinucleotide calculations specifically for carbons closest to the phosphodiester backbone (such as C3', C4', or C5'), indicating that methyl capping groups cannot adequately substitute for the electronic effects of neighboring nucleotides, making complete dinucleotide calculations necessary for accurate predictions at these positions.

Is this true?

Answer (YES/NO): NO